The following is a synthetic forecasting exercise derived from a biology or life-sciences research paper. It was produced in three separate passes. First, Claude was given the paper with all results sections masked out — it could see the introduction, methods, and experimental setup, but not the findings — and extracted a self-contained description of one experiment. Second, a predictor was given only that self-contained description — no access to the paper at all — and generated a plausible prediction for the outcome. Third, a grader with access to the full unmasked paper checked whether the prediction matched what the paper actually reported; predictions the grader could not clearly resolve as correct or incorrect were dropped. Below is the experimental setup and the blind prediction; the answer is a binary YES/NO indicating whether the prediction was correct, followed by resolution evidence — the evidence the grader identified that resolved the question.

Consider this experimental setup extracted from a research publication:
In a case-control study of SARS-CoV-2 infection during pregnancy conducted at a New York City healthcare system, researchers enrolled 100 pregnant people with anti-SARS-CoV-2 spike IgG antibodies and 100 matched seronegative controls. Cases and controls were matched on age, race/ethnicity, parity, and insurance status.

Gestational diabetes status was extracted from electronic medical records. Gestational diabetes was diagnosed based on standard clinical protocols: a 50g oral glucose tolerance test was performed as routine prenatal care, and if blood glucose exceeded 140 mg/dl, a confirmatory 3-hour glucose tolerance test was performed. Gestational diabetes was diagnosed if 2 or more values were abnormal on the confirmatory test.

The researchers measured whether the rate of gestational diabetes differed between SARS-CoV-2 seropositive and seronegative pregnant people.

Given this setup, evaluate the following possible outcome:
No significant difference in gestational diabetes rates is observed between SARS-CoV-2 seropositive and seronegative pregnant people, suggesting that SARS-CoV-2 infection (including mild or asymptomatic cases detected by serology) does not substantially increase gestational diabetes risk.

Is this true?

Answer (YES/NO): YES